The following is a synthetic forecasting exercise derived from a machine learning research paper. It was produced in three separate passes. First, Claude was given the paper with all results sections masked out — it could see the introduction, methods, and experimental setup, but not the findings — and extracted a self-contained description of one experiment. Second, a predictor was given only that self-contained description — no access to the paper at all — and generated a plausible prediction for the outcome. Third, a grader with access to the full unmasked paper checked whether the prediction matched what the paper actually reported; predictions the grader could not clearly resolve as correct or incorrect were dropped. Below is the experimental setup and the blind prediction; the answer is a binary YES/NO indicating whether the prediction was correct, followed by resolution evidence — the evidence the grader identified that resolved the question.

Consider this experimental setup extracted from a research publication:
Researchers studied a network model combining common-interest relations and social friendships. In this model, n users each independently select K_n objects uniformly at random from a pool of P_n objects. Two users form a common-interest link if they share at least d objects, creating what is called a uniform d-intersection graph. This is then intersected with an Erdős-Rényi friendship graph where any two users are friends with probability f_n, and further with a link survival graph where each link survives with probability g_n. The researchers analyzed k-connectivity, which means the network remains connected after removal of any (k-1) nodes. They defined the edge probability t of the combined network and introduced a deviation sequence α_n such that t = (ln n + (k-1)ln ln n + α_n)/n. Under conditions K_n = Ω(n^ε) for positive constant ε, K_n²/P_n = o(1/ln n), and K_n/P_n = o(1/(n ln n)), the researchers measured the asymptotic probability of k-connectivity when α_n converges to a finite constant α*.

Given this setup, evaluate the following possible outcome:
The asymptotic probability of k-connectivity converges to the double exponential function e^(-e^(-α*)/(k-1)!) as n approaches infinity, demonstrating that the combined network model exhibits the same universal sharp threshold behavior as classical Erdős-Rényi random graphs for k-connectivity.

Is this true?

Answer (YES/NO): YES